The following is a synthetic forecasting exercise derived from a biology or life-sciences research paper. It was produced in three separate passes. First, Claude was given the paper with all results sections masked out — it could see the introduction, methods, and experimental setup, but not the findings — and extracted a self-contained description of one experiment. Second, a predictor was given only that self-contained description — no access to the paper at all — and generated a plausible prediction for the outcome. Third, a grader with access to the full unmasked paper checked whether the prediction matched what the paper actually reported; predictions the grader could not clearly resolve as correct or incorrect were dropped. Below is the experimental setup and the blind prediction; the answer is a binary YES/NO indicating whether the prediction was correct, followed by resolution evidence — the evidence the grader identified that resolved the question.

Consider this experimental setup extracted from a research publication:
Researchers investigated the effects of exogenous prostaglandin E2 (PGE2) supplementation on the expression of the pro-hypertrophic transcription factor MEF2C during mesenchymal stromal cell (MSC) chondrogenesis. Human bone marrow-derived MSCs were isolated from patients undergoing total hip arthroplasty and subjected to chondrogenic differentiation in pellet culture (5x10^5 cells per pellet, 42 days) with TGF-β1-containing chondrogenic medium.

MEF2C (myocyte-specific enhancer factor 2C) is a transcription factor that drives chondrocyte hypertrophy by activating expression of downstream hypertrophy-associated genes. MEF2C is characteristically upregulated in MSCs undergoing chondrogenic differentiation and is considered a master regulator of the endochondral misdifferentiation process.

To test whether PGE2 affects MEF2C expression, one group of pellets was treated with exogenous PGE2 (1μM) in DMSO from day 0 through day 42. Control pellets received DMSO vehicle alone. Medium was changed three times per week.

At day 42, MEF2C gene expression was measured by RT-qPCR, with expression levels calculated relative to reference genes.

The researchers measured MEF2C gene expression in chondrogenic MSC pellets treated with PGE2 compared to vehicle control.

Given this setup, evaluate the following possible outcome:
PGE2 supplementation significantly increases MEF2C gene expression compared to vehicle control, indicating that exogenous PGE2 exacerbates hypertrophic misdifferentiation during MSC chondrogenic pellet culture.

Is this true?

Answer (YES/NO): NO